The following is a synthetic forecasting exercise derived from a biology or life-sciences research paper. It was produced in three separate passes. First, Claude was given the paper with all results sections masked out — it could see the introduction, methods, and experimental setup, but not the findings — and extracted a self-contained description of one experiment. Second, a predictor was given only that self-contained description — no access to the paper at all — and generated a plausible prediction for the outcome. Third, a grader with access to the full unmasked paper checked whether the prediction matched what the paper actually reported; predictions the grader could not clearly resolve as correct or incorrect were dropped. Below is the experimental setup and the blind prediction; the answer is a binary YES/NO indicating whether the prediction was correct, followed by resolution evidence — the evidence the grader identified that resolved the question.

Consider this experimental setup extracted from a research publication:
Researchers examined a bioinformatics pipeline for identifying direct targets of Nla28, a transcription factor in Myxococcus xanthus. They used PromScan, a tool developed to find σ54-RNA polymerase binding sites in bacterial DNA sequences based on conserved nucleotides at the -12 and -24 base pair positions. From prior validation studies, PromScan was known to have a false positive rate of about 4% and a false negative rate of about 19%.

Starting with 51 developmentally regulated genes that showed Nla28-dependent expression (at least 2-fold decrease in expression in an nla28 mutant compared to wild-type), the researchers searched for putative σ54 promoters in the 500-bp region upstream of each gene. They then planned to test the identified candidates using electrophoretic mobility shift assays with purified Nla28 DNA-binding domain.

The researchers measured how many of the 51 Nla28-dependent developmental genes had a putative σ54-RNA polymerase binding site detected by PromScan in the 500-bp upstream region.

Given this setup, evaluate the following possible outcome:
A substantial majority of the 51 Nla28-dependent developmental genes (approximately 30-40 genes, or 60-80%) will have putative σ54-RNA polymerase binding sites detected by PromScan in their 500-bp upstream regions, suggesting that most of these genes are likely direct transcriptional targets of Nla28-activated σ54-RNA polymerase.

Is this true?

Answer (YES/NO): NO